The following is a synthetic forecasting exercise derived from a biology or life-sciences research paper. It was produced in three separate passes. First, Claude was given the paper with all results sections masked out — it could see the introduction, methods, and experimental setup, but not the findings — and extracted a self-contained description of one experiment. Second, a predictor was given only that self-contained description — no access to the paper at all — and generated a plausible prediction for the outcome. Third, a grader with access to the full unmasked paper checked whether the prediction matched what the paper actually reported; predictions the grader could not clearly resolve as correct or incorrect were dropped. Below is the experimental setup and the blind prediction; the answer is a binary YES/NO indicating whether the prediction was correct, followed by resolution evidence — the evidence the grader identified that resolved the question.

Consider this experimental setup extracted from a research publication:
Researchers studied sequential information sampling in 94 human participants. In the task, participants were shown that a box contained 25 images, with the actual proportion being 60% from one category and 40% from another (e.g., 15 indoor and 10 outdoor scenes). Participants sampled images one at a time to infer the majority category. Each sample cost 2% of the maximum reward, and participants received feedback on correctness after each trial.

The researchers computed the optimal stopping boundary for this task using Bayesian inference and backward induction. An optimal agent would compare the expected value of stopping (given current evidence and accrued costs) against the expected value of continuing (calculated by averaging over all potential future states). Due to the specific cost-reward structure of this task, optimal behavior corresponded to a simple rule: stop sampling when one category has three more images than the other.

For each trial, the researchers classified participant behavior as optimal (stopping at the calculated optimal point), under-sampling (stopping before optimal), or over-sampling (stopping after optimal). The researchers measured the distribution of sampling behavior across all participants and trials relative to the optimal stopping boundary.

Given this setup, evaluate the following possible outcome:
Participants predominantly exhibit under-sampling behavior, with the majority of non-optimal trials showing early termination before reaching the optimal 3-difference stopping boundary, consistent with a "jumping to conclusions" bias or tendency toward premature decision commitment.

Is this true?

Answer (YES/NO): NO